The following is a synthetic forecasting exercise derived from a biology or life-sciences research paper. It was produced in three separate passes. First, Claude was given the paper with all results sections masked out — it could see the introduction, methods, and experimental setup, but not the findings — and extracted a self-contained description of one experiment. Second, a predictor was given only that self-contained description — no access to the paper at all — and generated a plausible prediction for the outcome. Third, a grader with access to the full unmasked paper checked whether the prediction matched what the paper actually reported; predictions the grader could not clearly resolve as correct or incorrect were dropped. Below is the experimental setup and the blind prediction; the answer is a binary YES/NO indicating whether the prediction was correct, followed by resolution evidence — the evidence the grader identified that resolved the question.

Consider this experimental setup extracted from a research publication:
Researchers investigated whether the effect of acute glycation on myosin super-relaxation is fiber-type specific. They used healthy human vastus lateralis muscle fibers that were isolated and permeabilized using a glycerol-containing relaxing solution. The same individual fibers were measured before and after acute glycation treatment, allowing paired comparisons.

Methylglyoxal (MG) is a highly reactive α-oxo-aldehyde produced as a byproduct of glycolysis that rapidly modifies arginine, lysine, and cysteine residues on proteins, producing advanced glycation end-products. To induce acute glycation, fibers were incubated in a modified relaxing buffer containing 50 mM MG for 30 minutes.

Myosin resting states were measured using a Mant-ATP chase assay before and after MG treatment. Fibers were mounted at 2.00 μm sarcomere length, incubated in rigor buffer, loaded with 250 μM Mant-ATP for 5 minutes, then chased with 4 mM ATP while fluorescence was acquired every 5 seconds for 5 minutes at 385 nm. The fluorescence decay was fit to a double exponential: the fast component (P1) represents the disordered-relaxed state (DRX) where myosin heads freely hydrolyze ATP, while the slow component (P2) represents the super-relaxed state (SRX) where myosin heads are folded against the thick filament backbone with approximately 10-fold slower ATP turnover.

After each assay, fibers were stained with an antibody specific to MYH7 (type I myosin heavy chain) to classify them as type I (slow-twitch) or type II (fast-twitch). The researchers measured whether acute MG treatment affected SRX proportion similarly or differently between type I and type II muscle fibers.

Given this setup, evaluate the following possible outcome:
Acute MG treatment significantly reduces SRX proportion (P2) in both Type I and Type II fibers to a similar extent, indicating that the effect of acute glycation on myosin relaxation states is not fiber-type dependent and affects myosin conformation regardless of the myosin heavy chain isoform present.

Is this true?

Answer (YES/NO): NO